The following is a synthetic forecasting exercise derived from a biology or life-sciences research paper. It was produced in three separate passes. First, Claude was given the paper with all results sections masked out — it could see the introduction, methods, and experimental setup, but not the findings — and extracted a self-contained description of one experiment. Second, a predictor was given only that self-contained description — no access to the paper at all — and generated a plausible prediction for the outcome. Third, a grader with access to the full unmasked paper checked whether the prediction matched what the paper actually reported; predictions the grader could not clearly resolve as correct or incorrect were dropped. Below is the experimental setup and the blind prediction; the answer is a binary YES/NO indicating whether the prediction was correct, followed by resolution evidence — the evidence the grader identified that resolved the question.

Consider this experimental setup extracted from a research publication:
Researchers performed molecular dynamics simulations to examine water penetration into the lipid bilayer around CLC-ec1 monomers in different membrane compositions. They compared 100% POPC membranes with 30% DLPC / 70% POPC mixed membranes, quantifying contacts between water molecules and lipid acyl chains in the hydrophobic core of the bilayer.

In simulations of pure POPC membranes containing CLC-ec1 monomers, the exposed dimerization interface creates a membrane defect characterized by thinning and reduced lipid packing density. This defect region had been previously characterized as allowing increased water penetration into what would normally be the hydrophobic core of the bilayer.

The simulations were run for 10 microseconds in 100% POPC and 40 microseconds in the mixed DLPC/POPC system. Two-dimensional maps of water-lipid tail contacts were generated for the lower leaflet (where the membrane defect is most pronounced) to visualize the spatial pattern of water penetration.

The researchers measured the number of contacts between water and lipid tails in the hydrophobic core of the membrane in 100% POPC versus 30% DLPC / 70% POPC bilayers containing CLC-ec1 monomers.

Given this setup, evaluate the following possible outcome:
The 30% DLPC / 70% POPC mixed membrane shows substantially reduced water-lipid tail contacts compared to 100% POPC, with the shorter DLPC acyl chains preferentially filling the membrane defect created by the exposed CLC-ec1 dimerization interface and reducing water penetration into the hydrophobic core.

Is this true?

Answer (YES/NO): YES